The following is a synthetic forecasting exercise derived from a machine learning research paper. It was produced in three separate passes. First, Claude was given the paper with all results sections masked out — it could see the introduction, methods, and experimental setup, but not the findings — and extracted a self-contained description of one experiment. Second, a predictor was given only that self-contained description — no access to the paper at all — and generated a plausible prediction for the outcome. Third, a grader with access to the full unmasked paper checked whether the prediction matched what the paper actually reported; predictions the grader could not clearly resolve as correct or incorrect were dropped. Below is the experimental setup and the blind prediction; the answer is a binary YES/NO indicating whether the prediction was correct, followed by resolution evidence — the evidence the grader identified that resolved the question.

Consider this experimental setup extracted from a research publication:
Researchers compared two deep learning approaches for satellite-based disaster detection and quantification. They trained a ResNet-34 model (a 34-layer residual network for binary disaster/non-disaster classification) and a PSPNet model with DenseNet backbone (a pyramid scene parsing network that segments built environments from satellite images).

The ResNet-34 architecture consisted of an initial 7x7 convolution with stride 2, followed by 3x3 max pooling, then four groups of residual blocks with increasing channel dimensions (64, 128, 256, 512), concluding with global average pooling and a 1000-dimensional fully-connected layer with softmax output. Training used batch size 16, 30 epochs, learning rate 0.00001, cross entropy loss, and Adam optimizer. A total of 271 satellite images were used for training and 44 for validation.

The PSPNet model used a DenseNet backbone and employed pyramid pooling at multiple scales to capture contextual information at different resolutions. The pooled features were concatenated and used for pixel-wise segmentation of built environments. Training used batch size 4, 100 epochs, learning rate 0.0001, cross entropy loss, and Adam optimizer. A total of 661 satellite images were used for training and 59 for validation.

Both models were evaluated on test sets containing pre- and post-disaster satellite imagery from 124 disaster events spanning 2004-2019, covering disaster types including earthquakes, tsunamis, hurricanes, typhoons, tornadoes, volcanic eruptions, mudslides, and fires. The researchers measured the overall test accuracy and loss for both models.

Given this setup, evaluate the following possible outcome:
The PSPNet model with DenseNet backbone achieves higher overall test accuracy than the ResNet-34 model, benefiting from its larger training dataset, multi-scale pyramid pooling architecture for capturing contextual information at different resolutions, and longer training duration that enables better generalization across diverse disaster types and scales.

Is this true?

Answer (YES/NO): NO